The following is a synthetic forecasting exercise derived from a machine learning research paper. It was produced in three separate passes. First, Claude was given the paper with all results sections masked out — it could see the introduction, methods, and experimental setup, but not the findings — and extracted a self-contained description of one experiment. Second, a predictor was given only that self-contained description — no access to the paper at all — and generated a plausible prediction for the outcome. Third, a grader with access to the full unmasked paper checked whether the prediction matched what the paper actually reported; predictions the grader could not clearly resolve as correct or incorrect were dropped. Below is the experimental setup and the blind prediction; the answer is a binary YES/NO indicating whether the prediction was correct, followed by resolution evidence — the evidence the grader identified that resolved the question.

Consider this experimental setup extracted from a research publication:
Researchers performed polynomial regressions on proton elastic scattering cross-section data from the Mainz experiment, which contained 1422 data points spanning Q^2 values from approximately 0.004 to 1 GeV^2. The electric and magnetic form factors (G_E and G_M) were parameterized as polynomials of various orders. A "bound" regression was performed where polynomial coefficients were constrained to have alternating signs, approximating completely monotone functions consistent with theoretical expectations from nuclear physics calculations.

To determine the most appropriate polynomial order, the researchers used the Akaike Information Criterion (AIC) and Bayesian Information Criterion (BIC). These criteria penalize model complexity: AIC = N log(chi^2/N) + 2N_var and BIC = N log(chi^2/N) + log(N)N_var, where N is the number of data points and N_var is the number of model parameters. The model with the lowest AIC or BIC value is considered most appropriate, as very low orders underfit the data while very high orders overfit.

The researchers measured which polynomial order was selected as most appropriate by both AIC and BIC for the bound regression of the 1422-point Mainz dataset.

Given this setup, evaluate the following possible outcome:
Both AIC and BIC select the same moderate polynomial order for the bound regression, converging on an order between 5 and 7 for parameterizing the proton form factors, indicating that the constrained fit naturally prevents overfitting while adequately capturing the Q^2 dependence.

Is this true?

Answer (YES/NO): YES